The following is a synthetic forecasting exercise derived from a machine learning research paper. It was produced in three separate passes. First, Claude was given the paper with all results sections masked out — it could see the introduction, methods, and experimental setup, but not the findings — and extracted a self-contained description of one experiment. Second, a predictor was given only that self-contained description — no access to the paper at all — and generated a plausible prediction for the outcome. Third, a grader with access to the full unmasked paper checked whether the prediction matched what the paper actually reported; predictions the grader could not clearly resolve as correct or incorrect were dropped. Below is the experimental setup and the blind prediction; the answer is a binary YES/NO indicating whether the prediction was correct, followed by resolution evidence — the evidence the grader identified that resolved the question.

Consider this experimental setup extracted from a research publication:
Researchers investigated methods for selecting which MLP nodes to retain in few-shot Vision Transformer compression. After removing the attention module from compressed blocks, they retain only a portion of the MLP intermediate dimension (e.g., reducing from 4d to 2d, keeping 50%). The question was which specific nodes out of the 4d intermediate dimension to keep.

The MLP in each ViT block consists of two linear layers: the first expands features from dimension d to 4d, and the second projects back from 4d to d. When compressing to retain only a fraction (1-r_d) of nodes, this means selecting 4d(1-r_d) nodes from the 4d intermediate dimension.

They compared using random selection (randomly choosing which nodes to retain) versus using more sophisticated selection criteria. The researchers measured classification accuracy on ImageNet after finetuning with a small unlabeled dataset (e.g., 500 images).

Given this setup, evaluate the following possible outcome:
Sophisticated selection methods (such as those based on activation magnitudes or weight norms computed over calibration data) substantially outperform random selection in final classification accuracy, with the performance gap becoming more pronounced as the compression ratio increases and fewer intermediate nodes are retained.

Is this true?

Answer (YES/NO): NO